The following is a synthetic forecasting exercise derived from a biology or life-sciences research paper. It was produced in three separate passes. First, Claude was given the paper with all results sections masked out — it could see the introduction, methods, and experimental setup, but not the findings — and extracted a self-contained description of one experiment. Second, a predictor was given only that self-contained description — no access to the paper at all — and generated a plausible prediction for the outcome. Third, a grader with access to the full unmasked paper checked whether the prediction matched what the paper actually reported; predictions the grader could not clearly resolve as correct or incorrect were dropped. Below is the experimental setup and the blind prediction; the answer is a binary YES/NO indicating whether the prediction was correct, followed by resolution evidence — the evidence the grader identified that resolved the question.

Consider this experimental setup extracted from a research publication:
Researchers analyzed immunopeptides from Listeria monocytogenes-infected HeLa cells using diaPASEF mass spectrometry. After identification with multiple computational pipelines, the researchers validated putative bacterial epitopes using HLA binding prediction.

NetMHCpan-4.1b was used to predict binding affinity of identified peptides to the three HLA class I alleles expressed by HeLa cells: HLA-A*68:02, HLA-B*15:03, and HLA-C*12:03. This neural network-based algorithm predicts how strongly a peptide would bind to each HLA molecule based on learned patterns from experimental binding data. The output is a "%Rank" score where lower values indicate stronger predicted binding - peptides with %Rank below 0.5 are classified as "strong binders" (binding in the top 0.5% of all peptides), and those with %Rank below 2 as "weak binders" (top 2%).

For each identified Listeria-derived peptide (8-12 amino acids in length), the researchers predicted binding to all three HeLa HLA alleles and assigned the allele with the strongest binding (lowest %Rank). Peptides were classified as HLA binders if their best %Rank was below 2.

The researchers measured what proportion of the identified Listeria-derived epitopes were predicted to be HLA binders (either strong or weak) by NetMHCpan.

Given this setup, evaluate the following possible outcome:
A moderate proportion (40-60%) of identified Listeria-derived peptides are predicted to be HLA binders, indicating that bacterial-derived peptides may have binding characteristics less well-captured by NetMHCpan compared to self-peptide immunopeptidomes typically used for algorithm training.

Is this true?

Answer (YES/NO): NO